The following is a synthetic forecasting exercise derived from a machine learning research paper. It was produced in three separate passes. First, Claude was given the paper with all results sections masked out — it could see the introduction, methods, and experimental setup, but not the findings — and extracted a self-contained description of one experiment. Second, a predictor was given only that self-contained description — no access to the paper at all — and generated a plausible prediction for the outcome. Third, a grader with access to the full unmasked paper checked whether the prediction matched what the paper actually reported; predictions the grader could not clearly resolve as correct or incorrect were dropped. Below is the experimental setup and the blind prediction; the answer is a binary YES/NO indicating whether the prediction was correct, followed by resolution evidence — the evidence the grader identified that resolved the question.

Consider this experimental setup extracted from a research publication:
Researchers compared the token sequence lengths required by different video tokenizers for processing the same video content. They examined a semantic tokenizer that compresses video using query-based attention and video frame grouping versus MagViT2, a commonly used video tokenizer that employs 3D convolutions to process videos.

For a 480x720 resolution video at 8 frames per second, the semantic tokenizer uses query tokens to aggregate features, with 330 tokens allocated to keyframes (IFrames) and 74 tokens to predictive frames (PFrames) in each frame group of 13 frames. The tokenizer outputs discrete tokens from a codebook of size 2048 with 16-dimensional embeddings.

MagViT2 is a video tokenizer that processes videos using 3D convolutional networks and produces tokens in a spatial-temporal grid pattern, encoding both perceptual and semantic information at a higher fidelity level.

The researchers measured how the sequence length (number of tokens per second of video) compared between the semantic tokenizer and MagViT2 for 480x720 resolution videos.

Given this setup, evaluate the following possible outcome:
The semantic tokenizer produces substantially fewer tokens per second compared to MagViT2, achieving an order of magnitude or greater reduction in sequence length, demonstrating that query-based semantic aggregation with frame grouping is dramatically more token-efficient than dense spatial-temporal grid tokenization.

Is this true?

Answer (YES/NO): YES